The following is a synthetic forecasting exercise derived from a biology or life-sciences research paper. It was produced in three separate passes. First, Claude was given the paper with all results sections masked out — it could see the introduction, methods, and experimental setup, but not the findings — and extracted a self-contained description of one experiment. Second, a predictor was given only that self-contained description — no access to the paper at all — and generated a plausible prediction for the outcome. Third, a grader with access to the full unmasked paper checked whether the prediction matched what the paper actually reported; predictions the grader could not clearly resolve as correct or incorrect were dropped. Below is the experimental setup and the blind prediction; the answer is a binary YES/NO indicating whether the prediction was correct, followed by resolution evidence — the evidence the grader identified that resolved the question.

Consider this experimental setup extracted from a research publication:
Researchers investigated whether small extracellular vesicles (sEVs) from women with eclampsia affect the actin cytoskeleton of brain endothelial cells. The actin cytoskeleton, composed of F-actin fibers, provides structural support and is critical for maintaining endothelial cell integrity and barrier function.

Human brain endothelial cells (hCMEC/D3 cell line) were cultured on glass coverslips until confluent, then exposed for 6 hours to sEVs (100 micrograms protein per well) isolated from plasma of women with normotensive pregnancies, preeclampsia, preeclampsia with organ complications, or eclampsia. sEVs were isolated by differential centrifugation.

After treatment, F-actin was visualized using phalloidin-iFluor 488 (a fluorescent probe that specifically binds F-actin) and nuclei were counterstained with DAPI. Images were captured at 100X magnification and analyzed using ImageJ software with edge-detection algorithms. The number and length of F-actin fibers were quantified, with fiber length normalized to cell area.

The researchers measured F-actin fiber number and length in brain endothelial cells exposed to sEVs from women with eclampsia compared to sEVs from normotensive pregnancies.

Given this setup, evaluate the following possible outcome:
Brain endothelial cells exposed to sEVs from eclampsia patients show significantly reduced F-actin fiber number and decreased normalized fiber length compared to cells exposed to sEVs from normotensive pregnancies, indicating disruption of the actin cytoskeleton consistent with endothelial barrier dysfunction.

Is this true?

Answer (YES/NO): NO